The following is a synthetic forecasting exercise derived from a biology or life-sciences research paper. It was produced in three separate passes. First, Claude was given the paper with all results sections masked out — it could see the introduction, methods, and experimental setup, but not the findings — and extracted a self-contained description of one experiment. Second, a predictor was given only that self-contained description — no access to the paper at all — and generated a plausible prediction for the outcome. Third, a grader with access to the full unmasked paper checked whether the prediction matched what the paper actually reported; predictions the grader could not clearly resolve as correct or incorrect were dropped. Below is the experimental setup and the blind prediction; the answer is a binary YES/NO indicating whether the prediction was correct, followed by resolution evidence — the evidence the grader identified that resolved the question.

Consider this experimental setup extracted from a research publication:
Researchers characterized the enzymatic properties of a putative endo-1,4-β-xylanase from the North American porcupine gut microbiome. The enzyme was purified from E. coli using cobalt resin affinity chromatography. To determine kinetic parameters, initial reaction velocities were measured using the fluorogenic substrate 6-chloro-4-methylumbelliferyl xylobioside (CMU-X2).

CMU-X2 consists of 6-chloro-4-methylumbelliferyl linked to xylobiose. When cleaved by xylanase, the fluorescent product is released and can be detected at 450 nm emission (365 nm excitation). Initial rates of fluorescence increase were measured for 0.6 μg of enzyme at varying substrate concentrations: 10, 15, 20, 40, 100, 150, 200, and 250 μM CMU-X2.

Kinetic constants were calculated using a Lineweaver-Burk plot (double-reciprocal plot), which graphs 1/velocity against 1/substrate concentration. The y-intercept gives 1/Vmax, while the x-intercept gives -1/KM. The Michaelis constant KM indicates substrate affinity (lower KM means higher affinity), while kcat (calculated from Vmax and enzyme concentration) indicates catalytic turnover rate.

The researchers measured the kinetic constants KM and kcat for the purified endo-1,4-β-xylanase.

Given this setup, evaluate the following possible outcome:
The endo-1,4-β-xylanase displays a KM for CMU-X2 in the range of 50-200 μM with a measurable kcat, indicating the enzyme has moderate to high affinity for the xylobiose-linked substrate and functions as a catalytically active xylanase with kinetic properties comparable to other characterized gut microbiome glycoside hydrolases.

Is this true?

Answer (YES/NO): NO